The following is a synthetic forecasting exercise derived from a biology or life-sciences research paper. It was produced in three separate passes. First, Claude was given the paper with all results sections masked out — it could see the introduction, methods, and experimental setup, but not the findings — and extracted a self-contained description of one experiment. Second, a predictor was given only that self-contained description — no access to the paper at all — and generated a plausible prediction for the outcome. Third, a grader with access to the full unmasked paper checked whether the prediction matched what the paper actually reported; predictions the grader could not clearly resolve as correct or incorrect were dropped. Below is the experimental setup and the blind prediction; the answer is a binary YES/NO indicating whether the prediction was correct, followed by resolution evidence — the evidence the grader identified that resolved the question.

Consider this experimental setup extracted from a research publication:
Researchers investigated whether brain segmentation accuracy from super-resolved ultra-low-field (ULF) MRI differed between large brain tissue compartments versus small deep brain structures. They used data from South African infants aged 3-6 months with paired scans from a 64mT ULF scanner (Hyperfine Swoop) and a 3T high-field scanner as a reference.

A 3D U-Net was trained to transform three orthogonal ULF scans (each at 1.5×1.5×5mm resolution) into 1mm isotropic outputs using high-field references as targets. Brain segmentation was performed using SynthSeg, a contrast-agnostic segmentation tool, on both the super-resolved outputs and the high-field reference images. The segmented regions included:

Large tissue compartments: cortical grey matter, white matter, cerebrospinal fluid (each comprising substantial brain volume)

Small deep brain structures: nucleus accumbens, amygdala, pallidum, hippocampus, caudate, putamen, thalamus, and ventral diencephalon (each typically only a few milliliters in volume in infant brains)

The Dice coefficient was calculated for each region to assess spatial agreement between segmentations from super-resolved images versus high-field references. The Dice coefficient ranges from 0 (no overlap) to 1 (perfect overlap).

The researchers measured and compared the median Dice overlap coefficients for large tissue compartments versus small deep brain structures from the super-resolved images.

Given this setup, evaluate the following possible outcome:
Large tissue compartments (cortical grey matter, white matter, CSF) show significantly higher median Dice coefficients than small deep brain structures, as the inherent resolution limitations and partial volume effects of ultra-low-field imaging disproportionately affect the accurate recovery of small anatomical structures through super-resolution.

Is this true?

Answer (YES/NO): NO